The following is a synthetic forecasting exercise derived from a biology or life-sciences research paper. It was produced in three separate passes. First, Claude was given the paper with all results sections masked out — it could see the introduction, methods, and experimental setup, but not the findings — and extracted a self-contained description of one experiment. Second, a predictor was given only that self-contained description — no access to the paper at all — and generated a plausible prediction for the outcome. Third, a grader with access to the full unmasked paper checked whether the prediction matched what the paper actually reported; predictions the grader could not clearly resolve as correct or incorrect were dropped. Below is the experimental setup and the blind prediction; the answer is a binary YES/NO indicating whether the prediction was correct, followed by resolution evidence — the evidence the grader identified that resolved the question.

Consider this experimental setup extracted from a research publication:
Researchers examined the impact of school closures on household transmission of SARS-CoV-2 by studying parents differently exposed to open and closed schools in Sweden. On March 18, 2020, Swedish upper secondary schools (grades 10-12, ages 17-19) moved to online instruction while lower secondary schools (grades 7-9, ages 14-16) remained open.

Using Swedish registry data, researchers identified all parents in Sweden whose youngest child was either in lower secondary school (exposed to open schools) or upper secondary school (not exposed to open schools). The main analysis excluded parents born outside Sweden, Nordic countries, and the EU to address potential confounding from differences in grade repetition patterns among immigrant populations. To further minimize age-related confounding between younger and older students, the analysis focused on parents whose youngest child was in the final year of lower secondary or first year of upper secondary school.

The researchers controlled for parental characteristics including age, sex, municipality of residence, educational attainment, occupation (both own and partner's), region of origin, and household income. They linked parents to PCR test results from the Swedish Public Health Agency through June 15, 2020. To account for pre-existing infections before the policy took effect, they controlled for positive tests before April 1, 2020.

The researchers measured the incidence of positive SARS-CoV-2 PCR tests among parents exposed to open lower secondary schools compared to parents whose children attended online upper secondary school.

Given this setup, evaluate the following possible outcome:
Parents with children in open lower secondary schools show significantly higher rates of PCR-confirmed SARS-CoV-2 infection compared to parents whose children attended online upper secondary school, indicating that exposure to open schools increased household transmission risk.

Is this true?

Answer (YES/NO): YES